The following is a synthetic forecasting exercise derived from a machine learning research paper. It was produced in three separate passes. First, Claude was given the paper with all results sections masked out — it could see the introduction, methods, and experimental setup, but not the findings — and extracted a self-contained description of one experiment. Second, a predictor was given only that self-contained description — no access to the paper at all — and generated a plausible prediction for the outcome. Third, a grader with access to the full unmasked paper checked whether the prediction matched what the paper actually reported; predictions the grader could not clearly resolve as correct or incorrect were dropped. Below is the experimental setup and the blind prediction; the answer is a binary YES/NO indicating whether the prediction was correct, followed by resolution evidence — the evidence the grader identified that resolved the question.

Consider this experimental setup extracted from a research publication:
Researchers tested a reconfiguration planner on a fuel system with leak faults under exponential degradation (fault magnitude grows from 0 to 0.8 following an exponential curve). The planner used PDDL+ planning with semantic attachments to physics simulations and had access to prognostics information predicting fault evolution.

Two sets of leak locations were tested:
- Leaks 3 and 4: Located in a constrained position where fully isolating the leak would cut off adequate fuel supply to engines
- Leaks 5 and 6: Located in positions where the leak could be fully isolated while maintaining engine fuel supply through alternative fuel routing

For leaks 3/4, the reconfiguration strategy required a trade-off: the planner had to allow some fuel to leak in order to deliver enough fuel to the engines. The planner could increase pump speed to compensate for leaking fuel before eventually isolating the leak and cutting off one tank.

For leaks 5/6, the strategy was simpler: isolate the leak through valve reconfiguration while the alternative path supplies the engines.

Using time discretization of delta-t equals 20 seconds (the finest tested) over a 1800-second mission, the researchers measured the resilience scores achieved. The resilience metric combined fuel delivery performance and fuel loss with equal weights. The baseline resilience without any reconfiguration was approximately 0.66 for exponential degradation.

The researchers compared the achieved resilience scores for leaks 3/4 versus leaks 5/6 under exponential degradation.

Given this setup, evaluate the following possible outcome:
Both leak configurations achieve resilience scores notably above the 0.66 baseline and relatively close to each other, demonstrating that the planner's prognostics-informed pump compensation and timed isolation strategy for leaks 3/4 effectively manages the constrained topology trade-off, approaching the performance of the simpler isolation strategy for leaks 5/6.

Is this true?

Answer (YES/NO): NO